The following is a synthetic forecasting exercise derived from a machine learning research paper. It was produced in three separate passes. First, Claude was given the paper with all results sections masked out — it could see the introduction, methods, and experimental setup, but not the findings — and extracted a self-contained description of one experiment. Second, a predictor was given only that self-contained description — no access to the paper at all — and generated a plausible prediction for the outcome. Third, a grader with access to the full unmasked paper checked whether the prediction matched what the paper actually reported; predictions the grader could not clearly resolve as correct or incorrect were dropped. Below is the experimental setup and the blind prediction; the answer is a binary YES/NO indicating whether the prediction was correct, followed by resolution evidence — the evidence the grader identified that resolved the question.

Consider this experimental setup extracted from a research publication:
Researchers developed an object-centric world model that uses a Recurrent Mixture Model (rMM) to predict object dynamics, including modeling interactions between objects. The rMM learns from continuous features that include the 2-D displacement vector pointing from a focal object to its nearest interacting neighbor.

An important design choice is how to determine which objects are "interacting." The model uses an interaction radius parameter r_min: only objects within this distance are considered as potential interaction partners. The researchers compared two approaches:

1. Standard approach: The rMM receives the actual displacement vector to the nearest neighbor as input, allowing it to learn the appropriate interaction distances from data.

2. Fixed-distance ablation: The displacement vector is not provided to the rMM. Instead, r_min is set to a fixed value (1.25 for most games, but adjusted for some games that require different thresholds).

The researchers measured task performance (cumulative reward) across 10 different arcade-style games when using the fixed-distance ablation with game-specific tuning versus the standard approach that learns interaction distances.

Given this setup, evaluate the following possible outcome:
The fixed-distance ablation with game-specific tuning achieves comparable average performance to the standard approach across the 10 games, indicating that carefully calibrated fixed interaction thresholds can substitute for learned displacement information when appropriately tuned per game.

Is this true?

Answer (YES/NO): NO